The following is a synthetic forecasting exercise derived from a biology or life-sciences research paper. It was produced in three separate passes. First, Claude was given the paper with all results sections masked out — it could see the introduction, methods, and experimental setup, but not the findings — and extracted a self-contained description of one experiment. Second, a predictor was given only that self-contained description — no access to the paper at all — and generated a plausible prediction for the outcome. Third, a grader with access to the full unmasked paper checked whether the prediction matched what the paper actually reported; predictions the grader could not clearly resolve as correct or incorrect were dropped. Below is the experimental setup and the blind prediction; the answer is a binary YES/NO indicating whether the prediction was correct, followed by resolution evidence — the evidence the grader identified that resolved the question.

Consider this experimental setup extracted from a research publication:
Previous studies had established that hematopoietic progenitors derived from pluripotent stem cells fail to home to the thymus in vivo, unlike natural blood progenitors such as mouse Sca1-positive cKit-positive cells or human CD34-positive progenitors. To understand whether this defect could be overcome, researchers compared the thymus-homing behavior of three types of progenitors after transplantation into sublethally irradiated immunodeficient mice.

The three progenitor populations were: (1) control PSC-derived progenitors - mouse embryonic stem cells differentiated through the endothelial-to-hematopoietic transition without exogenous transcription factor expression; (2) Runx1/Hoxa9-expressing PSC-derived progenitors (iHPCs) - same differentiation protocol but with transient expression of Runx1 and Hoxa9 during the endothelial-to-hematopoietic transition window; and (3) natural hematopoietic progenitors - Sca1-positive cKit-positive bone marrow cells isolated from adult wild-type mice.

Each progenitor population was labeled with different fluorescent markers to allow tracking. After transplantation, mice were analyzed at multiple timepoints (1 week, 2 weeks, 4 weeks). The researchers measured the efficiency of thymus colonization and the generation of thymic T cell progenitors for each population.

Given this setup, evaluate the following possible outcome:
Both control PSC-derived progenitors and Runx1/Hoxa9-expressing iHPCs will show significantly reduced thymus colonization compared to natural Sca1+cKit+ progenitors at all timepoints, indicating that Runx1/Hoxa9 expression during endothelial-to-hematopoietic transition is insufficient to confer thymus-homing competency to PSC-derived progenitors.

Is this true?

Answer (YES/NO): NO